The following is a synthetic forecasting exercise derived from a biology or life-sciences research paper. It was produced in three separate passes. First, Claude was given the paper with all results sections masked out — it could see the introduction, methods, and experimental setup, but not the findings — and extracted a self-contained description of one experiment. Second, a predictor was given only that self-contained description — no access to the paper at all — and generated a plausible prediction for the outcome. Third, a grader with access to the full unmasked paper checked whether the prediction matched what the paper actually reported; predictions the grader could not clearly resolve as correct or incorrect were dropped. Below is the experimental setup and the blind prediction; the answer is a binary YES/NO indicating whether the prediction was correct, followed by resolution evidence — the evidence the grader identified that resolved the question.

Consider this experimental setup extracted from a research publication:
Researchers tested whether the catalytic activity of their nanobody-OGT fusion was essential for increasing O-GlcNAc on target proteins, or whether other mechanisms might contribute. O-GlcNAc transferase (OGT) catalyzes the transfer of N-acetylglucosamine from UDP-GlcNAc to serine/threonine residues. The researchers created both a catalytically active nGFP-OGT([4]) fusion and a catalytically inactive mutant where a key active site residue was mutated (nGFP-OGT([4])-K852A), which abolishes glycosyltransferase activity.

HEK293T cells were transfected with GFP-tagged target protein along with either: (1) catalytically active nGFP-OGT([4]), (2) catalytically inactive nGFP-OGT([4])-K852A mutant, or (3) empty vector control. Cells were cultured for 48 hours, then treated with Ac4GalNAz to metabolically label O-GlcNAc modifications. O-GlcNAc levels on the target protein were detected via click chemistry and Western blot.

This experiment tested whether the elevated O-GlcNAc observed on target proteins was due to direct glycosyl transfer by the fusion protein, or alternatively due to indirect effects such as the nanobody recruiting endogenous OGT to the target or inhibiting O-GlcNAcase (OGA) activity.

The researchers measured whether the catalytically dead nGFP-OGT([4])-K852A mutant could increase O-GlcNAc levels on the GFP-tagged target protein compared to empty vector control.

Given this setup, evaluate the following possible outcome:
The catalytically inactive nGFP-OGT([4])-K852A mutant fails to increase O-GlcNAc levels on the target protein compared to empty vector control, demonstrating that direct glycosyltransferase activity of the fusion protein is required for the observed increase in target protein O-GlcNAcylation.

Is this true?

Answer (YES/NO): YES